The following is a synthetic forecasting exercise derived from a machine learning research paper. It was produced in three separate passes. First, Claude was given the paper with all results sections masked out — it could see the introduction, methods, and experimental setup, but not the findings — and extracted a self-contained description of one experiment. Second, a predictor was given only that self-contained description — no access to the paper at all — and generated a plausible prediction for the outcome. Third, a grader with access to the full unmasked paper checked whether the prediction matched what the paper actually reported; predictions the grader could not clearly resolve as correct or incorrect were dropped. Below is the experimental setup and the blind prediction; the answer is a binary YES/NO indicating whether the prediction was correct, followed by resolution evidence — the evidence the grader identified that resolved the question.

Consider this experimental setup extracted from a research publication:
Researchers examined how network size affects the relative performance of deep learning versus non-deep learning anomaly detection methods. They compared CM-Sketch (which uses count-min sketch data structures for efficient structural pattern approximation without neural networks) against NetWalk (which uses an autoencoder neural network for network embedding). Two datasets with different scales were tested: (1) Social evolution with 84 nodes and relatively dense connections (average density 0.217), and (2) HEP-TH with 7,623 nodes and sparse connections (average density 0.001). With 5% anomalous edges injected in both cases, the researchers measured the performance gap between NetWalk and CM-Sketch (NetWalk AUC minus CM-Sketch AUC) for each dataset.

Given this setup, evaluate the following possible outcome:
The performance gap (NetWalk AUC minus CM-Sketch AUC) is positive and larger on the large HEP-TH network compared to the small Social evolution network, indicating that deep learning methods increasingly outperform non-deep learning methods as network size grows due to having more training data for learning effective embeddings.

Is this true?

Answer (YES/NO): YES